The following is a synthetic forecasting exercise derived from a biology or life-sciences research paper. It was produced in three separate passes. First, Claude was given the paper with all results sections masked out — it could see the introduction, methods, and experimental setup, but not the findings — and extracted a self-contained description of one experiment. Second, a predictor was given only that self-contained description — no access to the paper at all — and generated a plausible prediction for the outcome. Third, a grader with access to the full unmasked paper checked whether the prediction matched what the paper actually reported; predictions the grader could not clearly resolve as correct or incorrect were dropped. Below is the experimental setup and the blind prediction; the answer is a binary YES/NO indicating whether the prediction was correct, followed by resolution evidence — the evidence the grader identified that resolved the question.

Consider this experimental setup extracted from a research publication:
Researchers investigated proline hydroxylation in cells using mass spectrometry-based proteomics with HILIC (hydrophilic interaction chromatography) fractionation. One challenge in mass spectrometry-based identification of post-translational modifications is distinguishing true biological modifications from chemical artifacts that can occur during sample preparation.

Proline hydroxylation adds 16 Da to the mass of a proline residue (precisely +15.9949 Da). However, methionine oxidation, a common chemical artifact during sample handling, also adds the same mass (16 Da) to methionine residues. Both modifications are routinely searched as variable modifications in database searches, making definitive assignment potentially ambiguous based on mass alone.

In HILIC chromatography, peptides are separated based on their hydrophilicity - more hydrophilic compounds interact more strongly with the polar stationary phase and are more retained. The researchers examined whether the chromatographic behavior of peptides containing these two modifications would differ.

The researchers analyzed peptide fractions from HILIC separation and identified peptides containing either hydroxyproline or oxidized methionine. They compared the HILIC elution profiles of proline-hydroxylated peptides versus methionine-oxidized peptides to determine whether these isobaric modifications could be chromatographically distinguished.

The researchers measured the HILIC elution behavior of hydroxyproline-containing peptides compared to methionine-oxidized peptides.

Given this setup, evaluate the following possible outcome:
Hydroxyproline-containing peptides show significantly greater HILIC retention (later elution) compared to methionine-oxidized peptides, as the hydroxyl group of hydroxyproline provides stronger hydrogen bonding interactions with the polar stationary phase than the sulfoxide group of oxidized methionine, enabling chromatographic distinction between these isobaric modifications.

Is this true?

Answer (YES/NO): YES